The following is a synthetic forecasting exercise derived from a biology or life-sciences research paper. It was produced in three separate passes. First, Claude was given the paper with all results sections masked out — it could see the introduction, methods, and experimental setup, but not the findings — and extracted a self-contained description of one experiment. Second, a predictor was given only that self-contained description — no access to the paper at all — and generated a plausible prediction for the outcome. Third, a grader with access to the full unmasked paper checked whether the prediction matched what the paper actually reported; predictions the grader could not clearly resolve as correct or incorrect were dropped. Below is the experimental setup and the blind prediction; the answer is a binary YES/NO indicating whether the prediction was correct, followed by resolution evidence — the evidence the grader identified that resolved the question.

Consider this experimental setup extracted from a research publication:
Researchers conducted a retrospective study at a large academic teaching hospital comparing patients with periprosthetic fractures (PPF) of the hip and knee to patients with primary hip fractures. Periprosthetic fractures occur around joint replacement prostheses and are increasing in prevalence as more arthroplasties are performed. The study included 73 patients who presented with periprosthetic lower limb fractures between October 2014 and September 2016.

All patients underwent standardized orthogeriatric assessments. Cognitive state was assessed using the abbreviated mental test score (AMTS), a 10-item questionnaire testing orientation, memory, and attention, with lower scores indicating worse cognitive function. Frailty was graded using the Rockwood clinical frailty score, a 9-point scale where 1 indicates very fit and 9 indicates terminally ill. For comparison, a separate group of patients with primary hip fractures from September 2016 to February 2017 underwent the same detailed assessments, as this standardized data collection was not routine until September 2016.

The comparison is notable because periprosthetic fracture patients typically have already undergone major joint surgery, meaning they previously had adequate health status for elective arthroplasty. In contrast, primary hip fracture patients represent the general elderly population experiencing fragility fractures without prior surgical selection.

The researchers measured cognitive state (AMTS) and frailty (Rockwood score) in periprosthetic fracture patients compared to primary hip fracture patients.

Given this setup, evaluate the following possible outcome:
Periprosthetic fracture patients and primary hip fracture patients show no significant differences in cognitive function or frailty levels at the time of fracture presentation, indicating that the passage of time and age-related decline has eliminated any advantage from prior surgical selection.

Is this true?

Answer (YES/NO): NO